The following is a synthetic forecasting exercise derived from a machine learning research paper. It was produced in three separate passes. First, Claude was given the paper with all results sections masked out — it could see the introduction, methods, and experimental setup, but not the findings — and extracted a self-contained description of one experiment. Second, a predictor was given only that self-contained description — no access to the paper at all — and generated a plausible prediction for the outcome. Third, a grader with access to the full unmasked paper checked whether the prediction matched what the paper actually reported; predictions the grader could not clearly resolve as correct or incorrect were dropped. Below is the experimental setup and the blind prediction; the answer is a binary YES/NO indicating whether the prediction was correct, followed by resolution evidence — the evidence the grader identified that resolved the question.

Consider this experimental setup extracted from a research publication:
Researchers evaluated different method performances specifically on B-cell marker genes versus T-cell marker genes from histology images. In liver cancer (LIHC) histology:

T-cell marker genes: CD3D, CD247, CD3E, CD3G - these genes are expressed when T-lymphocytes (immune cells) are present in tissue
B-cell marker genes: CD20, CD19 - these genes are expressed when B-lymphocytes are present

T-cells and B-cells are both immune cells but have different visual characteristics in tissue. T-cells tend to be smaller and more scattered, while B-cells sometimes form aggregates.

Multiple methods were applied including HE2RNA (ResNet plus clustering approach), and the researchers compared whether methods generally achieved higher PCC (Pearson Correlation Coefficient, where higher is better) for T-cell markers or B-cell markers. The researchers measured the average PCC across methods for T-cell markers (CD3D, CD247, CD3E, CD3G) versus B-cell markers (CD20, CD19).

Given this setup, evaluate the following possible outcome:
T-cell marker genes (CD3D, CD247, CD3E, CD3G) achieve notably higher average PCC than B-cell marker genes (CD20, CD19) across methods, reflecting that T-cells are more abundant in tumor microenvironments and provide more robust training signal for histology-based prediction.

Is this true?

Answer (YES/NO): YES